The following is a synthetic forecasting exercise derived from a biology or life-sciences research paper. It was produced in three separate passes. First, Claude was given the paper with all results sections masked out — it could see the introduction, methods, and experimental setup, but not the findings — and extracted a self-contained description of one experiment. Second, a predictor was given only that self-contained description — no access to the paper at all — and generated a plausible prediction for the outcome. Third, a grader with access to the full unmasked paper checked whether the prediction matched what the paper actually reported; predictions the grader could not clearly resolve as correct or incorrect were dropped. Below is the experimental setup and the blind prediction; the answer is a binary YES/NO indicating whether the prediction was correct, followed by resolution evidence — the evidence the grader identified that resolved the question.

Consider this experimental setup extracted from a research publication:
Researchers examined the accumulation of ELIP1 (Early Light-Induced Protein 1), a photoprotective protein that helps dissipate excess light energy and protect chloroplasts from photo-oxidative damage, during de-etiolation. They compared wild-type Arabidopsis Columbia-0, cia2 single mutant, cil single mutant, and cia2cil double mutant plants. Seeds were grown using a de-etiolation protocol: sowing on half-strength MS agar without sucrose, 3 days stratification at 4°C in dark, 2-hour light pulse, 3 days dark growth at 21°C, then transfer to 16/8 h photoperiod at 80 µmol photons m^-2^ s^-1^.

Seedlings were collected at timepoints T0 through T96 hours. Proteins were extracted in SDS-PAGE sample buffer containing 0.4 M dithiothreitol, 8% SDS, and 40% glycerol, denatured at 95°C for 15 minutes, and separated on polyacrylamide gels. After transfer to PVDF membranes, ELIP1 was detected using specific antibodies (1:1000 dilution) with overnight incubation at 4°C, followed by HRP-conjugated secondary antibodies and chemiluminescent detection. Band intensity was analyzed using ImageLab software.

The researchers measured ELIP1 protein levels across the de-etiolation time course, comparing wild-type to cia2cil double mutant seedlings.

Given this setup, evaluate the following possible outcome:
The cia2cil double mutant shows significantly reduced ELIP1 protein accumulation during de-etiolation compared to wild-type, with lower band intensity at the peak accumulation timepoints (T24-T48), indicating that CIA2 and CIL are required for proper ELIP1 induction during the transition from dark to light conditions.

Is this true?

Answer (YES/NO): NO